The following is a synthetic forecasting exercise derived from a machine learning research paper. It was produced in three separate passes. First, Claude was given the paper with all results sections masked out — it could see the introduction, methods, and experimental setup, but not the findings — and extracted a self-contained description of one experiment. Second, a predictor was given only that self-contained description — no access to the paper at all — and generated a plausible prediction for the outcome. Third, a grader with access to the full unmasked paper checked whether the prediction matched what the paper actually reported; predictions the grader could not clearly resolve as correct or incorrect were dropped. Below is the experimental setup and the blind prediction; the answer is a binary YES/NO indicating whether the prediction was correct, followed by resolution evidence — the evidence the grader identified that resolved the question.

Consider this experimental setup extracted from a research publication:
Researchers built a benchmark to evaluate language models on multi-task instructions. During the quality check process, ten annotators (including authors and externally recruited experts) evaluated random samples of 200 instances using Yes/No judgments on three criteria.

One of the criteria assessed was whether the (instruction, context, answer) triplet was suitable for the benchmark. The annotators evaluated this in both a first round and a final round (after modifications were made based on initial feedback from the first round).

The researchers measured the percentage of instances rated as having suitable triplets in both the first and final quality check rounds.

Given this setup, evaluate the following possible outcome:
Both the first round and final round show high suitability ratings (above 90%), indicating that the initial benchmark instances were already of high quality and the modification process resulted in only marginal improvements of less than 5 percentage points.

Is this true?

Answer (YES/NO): NO